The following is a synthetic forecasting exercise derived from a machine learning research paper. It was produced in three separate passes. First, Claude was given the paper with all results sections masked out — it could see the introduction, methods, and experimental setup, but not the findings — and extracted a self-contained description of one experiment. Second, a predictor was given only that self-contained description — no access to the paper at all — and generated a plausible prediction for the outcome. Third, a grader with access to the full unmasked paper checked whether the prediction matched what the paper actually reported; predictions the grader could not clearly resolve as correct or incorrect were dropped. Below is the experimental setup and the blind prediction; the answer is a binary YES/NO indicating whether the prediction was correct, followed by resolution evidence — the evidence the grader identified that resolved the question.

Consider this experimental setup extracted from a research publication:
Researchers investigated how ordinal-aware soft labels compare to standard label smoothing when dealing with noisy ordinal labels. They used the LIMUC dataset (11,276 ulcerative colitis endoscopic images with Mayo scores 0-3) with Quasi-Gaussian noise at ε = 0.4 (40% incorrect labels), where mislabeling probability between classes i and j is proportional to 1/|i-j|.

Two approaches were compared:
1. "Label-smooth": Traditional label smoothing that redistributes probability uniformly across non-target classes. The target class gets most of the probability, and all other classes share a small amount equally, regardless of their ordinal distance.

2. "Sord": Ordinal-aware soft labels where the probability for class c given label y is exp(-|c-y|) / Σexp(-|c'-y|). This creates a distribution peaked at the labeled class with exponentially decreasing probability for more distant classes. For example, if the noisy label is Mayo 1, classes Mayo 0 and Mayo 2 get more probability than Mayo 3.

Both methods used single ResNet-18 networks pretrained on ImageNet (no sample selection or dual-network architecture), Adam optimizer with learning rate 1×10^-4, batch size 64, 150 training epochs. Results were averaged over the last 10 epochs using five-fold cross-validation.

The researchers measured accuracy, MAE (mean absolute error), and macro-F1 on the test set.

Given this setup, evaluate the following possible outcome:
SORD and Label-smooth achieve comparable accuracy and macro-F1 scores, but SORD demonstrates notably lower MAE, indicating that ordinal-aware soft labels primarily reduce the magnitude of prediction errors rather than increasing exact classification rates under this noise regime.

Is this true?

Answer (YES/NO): NO